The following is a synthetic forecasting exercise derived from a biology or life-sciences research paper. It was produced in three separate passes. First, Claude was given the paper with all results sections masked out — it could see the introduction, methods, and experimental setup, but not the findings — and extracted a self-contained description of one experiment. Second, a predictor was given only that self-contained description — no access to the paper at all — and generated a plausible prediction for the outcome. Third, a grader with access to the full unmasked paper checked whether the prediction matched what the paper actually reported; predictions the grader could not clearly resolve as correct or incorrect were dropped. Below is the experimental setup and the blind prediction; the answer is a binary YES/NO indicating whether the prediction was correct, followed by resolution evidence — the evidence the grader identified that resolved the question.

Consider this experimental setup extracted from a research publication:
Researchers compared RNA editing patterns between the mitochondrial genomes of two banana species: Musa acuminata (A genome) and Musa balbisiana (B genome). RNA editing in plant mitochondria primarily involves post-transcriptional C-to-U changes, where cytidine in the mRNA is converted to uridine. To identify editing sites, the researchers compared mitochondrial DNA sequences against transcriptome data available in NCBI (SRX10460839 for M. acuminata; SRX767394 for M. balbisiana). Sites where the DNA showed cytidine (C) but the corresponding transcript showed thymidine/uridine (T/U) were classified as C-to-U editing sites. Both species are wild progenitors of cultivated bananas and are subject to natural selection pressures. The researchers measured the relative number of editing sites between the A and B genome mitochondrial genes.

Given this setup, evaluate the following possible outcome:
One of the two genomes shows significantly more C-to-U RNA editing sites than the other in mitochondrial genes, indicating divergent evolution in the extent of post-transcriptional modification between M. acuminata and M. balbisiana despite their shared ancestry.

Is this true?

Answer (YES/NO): YES